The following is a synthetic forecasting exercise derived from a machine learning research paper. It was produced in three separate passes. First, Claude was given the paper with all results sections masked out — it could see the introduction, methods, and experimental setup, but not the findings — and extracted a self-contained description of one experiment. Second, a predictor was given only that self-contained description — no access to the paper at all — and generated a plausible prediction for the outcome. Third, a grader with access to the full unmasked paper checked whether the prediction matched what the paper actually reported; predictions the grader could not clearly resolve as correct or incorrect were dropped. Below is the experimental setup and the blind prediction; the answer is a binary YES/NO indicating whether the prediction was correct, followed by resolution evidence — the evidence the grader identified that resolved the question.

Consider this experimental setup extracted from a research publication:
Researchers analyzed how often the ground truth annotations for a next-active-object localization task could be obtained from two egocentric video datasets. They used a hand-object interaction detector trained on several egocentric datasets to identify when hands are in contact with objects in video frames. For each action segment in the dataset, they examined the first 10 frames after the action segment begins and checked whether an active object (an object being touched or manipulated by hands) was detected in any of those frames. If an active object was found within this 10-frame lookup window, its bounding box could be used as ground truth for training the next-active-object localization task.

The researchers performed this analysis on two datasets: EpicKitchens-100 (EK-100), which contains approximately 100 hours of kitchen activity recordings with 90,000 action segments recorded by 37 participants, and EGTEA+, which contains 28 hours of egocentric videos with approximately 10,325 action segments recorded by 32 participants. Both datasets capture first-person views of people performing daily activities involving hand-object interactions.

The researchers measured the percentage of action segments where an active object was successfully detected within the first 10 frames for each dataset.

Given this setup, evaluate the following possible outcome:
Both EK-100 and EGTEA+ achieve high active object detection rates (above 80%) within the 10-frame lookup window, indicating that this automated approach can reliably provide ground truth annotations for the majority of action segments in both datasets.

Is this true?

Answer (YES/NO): YES